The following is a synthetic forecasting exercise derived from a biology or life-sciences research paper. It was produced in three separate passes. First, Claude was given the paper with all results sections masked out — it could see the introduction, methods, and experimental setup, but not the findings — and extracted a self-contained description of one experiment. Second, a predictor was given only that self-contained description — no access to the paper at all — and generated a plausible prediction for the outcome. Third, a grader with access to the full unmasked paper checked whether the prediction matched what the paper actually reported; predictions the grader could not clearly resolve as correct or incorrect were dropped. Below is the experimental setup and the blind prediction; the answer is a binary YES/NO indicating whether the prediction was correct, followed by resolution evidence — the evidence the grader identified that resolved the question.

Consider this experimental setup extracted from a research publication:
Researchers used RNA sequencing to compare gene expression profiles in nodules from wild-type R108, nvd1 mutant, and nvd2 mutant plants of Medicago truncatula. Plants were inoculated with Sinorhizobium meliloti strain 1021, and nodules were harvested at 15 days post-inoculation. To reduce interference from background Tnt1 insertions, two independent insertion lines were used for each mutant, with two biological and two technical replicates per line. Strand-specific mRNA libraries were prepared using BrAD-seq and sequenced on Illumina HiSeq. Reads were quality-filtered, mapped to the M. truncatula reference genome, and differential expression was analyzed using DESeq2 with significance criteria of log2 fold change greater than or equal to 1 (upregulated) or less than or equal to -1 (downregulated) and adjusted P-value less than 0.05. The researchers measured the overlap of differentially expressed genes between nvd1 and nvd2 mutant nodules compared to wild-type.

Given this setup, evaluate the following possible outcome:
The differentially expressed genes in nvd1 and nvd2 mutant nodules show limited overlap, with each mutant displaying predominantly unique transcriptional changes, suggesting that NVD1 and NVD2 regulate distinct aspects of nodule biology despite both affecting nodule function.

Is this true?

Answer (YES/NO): NO